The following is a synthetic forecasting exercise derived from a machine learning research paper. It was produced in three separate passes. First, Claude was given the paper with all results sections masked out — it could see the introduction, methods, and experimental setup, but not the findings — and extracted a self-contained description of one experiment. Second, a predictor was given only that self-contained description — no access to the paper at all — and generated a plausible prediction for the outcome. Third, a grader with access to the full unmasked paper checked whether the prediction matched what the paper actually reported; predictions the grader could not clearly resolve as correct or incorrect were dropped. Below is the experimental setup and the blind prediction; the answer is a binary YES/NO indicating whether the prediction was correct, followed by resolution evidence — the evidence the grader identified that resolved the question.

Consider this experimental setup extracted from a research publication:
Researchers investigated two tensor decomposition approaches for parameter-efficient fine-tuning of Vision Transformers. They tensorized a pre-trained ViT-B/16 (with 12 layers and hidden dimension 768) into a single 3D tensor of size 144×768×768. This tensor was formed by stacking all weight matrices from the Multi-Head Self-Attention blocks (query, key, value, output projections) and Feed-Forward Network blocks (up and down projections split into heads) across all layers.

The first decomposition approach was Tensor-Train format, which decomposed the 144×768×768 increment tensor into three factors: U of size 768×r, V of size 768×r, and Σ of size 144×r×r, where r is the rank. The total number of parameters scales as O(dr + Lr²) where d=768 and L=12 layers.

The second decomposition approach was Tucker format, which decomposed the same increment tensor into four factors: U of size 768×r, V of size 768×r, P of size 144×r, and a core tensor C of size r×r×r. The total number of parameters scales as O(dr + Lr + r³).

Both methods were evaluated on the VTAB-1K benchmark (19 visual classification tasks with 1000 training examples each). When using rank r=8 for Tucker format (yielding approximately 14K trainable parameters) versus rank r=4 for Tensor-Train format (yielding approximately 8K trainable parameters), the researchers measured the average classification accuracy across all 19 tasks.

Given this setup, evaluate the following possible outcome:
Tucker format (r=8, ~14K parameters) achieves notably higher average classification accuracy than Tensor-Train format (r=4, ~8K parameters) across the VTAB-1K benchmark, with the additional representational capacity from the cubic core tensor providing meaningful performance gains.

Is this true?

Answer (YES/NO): NO